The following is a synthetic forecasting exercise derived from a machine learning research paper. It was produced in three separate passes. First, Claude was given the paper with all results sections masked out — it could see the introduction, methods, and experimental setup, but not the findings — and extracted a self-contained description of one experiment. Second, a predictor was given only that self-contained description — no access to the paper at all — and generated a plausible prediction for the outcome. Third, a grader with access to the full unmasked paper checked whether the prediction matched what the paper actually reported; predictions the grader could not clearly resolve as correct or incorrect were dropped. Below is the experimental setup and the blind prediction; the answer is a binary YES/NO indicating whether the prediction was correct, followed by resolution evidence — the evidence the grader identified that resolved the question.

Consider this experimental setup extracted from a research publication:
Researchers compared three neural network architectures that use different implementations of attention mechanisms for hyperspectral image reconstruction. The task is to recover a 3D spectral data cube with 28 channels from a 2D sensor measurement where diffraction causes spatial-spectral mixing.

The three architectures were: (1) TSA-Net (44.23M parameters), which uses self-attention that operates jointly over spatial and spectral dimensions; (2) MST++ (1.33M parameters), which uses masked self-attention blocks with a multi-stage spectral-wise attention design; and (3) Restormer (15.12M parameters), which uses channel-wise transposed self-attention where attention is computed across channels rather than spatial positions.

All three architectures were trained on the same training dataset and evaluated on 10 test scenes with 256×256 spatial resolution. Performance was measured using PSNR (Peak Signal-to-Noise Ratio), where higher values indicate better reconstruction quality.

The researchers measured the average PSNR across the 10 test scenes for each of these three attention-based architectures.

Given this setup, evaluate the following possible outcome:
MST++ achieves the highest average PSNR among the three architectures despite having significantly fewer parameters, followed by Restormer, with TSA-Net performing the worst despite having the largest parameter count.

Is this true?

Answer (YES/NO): NO